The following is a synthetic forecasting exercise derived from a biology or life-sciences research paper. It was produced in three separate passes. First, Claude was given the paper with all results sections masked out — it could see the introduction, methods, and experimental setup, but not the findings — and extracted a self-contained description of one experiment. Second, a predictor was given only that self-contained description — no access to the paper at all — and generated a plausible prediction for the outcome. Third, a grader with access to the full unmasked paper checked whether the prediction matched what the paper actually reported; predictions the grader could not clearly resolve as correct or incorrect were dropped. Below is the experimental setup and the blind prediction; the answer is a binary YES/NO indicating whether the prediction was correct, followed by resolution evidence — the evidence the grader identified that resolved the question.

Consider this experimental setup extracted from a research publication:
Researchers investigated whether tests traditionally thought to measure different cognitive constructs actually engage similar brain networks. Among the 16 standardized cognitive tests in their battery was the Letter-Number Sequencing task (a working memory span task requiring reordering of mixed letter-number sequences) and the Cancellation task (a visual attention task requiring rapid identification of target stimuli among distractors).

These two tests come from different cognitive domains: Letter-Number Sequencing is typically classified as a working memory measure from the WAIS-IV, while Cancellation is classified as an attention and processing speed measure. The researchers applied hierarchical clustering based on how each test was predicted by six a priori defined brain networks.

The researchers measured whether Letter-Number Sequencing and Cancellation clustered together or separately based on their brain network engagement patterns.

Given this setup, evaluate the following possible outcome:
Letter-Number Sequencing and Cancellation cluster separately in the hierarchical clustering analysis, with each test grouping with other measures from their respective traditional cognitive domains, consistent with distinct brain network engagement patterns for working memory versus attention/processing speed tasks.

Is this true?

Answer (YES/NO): NO